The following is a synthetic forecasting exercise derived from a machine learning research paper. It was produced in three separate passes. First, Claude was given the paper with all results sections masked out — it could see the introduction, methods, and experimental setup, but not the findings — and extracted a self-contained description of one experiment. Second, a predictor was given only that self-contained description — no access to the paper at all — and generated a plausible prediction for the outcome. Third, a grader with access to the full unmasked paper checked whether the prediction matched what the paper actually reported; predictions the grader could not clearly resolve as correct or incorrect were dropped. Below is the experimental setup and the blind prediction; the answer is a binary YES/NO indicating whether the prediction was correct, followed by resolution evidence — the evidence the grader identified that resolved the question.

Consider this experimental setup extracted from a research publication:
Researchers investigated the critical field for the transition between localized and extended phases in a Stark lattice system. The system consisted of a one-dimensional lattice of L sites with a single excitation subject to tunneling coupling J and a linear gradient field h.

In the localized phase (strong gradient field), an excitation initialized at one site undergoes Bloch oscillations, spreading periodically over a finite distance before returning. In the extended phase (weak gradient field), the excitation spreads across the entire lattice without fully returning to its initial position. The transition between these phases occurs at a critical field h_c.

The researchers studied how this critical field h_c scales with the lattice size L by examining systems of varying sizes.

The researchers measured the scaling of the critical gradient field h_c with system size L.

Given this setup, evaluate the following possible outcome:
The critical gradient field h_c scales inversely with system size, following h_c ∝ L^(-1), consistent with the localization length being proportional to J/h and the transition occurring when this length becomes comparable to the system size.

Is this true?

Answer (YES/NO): YES